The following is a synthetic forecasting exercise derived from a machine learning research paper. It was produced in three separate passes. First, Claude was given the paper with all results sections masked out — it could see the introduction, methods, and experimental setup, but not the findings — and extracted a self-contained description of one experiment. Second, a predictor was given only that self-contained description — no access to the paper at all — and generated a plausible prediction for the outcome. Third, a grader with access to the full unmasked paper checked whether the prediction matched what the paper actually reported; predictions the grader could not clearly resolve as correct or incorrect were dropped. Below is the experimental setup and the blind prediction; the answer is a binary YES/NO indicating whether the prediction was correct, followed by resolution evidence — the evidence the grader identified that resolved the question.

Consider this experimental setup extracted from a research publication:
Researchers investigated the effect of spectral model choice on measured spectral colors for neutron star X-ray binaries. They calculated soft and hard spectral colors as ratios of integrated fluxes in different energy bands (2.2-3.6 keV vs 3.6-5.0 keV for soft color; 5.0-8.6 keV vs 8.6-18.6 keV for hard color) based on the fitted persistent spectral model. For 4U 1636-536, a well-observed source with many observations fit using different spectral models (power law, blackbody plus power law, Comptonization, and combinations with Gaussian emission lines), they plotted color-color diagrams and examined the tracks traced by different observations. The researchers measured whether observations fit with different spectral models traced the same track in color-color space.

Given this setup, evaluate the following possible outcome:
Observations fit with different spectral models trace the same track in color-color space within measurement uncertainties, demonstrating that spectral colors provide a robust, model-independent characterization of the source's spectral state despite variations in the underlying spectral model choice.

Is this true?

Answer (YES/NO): NO